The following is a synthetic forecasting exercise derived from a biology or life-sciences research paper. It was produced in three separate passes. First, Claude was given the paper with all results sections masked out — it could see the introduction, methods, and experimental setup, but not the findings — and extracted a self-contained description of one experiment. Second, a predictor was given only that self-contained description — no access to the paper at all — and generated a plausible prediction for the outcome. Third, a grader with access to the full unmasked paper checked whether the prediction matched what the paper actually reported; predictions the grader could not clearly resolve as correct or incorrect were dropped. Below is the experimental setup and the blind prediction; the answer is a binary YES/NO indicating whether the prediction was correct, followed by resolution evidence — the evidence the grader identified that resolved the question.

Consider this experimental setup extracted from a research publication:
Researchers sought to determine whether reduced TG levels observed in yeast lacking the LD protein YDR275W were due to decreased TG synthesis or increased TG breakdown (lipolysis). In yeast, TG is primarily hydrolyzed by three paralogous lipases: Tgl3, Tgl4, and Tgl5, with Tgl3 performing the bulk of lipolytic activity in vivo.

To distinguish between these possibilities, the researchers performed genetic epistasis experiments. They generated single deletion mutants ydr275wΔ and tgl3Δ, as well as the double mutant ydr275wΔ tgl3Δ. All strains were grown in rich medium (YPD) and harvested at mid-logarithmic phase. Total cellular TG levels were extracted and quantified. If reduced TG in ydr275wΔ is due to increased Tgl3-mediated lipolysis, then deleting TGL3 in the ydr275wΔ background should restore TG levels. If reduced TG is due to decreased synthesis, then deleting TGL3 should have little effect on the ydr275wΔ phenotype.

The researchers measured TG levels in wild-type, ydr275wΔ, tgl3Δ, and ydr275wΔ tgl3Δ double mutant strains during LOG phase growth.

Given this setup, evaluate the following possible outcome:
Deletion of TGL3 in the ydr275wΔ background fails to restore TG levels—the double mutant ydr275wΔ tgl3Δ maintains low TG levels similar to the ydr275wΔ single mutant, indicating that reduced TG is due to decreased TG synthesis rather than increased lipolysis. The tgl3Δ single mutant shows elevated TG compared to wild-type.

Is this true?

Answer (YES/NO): NO